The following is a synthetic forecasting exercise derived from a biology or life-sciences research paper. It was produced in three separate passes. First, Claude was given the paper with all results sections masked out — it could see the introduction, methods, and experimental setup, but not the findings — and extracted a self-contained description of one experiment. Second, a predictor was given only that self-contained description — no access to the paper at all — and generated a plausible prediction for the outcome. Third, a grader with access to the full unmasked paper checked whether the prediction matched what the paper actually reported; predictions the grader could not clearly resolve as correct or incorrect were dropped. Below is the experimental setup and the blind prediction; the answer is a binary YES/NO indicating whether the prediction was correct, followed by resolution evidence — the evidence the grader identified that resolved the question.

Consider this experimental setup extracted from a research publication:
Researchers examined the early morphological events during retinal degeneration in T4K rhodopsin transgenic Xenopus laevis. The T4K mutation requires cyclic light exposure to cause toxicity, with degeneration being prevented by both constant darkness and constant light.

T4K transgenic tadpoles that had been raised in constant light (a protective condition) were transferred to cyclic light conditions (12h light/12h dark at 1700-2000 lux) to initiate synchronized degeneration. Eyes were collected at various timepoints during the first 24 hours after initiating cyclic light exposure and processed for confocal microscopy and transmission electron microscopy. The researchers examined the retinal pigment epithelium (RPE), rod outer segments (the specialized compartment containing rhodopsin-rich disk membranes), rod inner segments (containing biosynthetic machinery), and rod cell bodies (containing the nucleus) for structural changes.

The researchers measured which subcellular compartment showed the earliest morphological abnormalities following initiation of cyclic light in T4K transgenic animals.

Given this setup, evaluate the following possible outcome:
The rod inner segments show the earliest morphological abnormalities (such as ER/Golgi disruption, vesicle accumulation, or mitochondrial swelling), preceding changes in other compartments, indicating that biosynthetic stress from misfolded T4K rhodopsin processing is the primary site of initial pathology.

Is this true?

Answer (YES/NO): NO